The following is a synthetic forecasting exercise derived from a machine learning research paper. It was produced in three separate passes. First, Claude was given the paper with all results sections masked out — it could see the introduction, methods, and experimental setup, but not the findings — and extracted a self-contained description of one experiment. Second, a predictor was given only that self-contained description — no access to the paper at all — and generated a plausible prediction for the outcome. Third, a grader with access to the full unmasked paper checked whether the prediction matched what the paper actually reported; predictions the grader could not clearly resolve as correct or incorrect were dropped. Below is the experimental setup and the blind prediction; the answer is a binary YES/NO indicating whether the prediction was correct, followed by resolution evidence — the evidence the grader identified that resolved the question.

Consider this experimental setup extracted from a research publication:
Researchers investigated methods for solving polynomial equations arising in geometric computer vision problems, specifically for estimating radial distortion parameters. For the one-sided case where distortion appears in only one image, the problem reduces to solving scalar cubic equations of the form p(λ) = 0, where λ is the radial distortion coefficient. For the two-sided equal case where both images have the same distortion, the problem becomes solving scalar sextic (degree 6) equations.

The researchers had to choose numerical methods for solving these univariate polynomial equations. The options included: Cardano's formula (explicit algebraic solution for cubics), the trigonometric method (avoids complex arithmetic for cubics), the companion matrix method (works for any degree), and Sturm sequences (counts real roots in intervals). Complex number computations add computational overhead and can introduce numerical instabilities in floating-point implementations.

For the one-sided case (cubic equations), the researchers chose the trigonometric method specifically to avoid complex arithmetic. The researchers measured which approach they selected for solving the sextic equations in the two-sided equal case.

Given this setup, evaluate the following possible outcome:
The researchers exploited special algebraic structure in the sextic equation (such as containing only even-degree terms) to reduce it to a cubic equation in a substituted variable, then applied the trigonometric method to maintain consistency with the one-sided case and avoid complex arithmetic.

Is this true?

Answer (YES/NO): NO